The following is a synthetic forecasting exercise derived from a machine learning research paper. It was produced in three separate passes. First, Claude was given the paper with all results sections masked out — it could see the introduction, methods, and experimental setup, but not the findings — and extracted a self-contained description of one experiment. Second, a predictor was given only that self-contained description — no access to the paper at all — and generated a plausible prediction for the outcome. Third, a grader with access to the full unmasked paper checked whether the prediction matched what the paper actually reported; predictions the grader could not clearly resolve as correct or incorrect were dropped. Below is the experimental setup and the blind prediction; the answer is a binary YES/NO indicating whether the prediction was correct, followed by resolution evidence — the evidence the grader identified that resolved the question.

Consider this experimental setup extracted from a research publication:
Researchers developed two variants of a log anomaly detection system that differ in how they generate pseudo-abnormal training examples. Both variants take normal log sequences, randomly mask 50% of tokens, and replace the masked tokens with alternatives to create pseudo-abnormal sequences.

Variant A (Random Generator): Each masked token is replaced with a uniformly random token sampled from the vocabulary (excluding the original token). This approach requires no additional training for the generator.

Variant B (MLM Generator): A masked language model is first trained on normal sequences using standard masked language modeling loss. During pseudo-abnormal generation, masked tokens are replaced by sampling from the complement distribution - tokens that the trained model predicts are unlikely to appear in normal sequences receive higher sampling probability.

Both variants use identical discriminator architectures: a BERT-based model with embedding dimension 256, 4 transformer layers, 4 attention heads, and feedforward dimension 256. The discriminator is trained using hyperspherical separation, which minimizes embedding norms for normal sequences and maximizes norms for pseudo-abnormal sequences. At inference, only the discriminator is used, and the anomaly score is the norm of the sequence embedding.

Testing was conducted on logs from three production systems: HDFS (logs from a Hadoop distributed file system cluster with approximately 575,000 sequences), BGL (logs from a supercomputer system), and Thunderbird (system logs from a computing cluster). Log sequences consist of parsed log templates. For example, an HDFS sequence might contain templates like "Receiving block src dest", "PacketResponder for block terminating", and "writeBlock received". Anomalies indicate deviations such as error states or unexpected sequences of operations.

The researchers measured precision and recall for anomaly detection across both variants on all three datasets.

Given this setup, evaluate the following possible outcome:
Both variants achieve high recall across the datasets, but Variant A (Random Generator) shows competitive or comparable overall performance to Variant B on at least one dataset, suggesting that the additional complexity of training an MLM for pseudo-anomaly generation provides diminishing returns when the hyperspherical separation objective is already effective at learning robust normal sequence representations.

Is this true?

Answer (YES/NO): YES